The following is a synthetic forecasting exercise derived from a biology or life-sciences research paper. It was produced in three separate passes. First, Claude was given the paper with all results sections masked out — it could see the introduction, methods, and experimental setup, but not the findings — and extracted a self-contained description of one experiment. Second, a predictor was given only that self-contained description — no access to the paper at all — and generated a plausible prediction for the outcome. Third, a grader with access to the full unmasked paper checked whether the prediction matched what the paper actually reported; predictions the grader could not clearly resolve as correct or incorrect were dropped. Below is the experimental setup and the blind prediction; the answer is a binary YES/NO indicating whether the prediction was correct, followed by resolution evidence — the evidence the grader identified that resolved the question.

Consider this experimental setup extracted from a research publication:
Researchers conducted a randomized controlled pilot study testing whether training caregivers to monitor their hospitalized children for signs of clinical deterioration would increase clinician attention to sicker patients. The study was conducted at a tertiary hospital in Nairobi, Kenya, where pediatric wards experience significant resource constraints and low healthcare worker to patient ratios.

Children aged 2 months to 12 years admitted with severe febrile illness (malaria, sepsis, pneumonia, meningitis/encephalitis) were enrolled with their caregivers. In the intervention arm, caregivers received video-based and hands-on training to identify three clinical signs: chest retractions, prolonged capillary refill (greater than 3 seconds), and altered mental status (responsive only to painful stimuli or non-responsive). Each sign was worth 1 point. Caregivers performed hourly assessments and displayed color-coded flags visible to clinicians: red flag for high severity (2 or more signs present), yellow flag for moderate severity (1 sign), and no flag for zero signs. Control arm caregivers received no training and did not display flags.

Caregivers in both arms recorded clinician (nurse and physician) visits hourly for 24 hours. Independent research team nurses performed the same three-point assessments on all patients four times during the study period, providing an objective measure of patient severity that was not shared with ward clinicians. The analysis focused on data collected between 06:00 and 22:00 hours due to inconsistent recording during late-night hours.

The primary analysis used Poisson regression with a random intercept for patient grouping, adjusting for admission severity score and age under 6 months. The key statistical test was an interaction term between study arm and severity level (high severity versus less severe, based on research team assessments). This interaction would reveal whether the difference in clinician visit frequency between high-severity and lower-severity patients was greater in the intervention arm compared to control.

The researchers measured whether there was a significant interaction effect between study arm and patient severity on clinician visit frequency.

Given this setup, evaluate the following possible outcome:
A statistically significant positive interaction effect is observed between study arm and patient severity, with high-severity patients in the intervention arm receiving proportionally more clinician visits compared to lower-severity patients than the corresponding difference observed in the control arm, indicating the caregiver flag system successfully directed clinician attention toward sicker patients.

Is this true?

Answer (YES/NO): NO